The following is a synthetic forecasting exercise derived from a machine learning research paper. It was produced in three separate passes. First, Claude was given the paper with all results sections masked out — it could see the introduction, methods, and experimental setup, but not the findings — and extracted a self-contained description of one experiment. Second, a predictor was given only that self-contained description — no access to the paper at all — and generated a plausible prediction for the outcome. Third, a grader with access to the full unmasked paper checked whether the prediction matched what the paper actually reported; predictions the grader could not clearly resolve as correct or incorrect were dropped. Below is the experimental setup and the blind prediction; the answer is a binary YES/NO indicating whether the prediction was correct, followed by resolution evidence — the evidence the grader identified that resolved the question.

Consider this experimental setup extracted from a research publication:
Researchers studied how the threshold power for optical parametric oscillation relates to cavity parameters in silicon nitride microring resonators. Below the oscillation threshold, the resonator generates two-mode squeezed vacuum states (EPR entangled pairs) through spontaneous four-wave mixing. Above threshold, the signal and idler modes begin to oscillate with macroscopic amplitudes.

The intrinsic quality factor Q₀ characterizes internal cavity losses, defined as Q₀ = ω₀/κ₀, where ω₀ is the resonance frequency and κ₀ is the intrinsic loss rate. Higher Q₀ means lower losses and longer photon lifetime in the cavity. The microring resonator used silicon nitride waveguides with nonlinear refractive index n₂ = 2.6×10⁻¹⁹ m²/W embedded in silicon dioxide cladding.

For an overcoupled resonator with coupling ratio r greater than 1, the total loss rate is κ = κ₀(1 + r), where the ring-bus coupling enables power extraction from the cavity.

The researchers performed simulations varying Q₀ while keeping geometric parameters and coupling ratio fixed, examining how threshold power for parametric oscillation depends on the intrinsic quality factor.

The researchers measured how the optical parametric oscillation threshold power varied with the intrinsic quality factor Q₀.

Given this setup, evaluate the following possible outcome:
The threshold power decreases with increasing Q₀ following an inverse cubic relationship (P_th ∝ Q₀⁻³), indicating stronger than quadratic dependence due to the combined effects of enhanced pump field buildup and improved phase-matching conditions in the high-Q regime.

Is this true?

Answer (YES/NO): NO